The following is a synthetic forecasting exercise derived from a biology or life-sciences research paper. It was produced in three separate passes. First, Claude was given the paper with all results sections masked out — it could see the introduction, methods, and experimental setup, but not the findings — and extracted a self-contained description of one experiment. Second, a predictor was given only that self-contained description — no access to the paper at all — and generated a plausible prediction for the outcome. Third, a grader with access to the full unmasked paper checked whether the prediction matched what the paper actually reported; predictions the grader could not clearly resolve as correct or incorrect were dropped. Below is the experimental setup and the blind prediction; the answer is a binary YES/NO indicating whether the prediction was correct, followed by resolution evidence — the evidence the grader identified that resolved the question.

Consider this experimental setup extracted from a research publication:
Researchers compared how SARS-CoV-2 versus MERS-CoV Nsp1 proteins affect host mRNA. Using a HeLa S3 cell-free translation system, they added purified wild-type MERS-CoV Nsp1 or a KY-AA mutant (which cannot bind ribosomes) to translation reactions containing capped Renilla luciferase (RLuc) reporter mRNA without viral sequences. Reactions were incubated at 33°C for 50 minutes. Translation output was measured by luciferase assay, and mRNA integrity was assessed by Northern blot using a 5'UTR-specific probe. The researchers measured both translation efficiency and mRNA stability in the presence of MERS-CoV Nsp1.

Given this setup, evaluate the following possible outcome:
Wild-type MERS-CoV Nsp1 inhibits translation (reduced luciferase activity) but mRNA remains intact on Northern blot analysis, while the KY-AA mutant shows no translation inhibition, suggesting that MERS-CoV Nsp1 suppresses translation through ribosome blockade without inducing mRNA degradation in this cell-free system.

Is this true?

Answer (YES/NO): YES